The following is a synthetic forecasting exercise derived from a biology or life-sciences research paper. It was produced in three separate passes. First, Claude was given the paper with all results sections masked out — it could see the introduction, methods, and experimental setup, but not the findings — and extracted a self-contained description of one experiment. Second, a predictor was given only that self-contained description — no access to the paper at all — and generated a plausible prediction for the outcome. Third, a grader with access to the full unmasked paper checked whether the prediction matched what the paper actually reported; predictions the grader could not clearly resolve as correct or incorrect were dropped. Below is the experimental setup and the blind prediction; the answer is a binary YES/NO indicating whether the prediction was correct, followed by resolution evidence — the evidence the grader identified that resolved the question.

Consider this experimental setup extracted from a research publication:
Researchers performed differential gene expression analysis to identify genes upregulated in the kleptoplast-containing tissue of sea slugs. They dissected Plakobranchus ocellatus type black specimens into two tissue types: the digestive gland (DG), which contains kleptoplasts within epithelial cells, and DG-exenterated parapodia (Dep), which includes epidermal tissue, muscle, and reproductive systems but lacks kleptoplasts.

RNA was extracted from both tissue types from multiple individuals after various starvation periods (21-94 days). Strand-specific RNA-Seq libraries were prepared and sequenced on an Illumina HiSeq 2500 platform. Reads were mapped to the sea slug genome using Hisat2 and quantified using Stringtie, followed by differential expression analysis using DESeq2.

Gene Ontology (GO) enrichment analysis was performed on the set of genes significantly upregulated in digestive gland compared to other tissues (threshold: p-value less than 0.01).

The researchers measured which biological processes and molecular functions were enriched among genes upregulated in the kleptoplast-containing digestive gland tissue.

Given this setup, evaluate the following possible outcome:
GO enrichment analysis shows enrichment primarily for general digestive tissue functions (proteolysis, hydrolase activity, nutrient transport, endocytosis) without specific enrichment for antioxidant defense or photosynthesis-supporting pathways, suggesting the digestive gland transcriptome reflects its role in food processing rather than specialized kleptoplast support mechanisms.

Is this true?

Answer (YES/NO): NO